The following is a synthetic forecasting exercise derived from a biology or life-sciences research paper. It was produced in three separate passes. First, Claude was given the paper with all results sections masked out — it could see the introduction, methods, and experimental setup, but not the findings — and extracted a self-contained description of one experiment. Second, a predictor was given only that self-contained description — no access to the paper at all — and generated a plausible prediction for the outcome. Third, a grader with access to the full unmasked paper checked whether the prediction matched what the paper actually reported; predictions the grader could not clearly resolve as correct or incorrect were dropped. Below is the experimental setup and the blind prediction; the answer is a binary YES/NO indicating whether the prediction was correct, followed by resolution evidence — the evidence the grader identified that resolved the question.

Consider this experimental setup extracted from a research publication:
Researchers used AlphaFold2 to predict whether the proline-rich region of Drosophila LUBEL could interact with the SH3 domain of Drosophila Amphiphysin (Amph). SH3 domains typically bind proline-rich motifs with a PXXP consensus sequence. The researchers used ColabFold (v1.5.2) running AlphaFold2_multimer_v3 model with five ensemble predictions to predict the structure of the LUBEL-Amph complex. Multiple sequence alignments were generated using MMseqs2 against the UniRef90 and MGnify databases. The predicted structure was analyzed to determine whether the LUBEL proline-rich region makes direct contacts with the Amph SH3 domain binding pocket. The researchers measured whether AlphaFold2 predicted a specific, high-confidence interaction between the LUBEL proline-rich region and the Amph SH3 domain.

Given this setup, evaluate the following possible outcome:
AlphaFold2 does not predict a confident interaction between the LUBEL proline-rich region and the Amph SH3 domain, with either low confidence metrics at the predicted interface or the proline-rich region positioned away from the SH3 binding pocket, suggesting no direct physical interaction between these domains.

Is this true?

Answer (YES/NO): NO